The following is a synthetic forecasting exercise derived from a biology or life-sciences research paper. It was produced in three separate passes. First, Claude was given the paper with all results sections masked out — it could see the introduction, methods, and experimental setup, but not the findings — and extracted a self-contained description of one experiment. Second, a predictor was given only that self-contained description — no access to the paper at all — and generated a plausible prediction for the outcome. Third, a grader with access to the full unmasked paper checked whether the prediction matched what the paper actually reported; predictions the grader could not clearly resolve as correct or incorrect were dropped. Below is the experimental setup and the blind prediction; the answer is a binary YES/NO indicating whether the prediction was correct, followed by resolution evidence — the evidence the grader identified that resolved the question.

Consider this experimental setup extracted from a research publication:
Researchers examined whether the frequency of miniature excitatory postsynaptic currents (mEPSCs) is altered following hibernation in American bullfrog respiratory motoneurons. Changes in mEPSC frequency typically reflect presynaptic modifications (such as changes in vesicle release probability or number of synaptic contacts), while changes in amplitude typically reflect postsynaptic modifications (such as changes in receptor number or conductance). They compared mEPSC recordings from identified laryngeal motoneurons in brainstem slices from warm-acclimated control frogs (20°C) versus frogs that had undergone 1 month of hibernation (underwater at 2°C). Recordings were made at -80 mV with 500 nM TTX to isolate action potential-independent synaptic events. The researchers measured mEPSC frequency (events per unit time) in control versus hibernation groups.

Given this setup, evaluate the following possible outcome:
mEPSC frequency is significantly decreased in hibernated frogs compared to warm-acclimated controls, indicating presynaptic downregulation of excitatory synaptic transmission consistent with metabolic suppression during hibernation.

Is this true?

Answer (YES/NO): NO